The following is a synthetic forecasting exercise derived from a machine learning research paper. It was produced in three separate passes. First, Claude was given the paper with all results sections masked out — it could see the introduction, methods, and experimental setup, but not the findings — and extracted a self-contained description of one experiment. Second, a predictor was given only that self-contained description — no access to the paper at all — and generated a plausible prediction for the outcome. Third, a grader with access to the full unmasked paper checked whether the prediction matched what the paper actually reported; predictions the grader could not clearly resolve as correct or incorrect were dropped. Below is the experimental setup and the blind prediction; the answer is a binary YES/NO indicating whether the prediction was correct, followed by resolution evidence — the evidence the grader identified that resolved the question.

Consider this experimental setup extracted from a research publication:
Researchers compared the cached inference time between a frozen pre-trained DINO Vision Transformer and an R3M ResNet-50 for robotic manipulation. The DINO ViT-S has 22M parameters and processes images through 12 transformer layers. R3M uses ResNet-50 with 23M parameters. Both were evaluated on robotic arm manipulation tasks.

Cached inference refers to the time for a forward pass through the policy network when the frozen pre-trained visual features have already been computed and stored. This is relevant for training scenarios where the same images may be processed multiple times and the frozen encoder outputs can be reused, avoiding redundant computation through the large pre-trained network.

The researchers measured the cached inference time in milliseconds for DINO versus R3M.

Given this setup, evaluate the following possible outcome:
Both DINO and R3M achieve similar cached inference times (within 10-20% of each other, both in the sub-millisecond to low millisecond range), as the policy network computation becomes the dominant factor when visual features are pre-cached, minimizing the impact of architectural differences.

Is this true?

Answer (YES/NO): NO